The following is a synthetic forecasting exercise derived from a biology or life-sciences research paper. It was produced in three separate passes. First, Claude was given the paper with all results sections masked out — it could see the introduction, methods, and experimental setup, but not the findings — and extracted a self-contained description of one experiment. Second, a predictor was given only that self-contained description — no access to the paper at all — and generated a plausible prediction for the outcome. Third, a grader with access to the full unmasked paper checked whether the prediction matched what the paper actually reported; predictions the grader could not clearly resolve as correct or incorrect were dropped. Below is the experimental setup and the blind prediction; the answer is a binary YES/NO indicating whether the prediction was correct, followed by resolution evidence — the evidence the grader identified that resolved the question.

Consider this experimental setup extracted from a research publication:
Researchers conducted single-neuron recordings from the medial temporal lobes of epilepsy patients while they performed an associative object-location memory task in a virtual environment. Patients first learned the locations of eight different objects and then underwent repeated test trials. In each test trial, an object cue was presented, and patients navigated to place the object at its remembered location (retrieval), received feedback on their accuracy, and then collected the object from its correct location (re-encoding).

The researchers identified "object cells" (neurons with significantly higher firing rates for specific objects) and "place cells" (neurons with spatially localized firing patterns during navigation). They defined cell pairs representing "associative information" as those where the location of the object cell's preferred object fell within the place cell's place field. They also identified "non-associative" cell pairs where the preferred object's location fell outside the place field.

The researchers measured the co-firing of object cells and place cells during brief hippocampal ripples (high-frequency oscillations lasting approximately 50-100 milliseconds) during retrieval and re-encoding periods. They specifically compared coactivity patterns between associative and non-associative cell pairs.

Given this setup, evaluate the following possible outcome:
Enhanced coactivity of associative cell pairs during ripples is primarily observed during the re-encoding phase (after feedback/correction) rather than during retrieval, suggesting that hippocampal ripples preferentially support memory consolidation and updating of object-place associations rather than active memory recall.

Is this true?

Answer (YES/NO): NO